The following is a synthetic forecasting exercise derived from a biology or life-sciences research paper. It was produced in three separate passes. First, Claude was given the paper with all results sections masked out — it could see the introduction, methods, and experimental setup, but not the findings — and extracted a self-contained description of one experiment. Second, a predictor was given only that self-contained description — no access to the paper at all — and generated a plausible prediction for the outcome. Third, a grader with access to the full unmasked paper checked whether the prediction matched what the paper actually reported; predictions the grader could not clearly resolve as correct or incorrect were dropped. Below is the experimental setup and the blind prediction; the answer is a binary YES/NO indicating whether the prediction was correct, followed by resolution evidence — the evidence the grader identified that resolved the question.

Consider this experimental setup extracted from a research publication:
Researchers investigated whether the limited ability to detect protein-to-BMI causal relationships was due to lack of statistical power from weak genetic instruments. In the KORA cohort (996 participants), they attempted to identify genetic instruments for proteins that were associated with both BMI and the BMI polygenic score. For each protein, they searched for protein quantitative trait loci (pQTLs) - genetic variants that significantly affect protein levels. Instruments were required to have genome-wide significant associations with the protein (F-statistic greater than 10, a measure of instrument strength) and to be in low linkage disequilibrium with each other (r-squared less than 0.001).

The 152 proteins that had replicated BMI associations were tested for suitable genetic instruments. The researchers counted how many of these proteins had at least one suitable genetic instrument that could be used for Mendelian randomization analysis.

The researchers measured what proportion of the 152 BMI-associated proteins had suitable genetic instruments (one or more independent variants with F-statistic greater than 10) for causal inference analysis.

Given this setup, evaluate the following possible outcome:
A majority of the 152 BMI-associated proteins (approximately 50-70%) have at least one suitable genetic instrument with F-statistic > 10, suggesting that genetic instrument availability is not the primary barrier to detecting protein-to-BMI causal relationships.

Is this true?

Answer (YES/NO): NO